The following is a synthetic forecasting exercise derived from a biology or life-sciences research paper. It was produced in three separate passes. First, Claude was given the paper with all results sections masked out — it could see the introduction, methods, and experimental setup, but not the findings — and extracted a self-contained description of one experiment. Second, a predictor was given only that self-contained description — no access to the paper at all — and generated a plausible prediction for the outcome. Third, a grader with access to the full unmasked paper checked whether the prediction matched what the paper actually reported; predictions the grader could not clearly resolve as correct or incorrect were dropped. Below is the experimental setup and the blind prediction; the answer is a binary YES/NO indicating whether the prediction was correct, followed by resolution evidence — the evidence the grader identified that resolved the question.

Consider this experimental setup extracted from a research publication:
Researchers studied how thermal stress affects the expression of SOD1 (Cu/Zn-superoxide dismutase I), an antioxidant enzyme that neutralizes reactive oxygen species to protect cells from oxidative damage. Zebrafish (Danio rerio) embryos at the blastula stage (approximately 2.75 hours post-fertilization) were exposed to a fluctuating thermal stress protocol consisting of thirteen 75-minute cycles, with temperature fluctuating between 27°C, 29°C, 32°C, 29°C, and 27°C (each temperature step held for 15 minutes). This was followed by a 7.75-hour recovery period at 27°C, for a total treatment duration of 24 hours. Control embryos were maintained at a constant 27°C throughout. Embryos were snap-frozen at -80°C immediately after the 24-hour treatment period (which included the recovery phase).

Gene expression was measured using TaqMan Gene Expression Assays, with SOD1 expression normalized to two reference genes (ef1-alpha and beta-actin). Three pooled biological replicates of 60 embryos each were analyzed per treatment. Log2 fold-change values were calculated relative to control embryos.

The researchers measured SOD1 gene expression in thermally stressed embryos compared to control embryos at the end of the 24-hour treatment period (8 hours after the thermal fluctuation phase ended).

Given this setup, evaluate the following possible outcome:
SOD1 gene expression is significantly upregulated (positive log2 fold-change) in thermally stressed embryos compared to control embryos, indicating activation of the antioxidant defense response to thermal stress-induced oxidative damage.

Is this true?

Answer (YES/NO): NO